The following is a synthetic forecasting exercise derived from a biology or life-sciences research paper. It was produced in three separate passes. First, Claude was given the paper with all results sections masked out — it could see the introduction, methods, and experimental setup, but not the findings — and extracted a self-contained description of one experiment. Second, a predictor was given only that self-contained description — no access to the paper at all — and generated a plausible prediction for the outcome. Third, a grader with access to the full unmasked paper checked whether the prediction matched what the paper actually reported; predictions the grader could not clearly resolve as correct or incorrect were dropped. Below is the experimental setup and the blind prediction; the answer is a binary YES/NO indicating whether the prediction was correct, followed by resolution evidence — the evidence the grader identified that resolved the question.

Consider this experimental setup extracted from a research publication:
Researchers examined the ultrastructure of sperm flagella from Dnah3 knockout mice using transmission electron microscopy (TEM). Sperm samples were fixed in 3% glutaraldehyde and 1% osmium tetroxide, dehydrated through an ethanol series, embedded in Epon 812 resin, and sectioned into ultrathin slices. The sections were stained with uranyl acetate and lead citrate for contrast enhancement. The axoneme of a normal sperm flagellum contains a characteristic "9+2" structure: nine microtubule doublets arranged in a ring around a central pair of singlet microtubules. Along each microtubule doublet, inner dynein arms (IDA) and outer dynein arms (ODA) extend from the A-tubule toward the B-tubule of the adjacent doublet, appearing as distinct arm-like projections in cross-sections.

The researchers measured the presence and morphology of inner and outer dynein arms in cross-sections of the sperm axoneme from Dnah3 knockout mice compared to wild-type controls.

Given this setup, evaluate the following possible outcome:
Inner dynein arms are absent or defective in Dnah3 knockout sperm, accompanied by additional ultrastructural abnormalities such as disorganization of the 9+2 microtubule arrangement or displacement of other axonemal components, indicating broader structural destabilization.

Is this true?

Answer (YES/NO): NO